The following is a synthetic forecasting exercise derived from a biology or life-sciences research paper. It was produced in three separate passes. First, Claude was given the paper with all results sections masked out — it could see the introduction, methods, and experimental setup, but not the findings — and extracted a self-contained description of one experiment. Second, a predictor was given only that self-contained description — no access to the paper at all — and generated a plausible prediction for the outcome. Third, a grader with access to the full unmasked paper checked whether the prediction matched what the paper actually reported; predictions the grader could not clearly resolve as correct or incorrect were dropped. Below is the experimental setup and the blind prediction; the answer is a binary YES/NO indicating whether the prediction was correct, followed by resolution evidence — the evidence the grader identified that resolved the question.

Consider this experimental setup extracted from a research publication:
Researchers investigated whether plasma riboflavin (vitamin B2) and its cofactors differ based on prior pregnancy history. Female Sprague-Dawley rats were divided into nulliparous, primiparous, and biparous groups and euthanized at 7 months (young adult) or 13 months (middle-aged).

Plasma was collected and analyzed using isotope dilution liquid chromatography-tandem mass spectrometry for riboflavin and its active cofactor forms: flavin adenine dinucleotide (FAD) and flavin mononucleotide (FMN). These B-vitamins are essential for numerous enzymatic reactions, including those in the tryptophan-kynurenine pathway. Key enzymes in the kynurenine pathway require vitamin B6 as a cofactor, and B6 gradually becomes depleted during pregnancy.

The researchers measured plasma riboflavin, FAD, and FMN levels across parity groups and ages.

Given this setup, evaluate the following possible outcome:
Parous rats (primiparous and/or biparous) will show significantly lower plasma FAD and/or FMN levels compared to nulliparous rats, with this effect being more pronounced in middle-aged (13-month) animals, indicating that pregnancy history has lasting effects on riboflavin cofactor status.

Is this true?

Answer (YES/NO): NO